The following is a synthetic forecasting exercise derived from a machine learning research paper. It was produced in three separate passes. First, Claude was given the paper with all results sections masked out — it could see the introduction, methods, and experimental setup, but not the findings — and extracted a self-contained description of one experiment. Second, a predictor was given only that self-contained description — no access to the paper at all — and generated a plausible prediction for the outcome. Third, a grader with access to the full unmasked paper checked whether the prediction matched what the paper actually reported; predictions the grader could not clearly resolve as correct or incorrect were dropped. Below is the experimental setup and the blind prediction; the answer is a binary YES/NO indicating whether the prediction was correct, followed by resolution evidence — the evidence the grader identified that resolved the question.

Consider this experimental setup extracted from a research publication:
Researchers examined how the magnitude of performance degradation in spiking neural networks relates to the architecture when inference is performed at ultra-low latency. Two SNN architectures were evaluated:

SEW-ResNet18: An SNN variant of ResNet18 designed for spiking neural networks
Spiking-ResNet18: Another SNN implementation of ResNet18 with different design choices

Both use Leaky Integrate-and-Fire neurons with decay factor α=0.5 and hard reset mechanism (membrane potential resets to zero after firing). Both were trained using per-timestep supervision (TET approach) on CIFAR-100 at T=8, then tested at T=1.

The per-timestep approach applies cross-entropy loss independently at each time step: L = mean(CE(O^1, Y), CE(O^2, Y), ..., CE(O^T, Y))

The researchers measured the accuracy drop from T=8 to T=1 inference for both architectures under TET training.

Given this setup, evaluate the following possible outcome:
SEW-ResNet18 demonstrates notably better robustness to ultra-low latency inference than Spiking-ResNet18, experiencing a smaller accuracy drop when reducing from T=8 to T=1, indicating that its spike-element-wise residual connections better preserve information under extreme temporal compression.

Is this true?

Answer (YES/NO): YES